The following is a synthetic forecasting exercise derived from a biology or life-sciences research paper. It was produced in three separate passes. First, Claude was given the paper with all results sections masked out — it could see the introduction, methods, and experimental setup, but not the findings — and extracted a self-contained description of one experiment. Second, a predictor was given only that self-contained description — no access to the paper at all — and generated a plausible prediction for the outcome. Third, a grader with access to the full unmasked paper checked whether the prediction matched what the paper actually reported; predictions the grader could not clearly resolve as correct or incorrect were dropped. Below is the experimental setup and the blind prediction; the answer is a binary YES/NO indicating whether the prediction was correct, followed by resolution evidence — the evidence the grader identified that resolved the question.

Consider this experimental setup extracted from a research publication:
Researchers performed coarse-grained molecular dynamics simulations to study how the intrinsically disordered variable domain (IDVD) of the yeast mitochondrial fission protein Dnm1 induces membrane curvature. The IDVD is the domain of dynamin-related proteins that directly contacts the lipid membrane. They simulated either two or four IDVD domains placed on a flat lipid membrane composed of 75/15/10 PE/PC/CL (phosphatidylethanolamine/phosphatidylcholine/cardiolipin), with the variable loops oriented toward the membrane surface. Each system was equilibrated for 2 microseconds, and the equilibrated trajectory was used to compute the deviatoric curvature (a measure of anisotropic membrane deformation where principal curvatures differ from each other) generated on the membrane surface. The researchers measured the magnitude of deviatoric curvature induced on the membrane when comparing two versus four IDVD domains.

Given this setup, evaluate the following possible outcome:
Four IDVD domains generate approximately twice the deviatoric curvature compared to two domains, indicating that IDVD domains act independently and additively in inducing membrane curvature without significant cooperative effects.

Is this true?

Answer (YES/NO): NO